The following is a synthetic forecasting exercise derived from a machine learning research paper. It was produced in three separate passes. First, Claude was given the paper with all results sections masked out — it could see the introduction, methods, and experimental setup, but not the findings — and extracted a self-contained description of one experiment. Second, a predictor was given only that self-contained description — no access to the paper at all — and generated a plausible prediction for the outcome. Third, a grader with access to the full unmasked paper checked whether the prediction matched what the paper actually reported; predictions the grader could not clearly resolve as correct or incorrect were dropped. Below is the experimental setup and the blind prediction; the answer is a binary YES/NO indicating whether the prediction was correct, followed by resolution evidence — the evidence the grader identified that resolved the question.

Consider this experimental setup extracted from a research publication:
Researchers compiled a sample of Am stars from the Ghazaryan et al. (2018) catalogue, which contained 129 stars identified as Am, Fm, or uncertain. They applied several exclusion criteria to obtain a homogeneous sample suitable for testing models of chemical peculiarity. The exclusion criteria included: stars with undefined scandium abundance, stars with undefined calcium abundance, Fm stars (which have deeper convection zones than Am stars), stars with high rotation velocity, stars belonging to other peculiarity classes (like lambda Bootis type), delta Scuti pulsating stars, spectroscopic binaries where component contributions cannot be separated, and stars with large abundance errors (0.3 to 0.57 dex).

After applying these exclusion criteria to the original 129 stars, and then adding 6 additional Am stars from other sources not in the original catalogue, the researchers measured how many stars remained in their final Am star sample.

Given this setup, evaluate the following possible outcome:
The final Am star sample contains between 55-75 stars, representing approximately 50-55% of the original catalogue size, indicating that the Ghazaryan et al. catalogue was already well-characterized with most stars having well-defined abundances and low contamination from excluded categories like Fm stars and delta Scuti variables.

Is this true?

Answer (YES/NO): NO